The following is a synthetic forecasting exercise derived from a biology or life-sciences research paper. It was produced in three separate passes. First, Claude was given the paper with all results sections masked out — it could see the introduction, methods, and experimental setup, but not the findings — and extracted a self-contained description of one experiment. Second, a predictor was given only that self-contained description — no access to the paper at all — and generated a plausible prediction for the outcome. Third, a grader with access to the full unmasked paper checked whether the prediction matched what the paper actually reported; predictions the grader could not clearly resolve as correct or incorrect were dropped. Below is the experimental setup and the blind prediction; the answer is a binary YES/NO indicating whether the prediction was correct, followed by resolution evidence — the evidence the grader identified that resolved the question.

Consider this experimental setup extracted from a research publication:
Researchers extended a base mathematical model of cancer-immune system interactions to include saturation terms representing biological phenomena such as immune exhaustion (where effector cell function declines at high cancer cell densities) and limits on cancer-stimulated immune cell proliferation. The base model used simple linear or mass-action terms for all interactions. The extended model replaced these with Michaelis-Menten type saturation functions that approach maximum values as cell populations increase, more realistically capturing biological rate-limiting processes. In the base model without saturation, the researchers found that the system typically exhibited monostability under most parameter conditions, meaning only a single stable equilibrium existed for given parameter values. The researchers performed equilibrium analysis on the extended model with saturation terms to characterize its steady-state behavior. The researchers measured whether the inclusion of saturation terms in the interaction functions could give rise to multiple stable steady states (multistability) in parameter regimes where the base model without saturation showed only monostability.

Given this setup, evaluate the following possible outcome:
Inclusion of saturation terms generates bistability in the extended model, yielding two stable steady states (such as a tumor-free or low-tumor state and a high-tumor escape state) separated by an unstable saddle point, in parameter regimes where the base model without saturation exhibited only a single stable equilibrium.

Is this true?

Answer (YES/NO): NO